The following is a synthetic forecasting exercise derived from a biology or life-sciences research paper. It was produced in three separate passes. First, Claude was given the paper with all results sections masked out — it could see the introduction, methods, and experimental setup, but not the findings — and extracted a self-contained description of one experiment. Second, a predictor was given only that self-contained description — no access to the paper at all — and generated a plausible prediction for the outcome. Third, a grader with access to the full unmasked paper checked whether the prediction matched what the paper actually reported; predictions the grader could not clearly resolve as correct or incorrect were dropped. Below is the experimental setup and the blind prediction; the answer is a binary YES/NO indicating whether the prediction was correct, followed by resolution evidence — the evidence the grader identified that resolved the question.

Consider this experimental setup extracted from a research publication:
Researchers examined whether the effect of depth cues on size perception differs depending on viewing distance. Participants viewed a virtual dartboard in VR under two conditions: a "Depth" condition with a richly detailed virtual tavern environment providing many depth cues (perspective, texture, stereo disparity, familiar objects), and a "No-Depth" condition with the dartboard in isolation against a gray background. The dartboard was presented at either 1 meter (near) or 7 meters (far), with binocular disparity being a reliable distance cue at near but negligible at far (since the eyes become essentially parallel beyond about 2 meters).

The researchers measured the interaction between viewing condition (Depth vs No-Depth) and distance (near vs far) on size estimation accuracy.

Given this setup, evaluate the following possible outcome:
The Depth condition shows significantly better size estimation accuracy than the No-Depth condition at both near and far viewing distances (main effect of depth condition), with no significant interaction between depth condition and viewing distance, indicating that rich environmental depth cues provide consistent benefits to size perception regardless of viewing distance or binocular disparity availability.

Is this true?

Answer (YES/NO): NO